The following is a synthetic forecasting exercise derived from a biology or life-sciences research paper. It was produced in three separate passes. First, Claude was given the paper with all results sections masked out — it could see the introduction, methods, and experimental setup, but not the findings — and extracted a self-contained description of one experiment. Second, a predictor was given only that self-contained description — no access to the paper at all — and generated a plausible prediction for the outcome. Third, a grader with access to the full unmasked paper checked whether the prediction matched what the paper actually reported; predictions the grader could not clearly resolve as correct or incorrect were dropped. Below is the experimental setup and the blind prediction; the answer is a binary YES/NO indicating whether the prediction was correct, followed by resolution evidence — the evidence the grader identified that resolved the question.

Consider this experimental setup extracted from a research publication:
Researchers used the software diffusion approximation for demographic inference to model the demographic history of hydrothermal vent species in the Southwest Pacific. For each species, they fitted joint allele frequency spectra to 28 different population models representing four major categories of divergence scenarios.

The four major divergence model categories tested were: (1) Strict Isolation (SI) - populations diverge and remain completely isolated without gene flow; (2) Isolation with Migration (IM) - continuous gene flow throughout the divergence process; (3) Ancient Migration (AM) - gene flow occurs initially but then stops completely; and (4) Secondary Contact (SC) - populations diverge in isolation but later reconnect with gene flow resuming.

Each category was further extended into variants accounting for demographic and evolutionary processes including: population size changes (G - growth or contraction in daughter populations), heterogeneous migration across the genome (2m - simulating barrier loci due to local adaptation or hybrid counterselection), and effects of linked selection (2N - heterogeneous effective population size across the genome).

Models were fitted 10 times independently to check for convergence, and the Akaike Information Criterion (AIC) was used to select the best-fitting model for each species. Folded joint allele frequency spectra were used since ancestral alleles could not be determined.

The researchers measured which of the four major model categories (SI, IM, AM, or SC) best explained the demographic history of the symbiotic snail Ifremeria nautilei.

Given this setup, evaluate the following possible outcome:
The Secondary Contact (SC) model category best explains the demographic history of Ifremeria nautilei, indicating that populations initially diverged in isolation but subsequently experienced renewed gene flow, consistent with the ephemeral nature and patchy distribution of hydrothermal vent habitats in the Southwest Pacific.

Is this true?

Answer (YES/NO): NO